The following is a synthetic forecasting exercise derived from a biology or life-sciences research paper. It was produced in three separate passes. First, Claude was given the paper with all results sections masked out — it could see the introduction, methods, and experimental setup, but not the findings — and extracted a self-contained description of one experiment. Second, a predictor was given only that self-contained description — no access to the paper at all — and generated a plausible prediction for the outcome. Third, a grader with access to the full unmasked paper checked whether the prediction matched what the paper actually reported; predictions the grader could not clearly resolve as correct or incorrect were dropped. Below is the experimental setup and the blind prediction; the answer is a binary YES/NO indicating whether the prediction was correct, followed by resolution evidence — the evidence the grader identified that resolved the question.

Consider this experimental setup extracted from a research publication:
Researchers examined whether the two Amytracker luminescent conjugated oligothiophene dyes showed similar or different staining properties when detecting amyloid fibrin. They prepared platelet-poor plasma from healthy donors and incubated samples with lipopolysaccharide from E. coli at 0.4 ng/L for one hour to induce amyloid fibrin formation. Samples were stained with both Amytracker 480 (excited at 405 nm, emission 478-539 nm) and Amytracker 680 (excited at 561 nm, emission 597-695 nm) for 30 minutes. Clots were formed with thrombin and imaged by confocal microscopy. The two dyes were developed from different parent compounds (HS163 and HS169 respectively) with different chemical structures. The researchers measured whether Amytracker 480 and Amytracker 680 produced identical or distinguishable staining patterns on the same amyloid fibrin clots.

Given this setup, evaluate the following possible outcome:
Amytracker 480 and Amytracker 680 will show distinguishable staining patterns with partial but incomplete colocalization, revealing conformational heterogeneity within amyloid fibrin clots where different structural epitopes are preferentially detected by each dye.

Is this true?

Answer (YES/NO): YES